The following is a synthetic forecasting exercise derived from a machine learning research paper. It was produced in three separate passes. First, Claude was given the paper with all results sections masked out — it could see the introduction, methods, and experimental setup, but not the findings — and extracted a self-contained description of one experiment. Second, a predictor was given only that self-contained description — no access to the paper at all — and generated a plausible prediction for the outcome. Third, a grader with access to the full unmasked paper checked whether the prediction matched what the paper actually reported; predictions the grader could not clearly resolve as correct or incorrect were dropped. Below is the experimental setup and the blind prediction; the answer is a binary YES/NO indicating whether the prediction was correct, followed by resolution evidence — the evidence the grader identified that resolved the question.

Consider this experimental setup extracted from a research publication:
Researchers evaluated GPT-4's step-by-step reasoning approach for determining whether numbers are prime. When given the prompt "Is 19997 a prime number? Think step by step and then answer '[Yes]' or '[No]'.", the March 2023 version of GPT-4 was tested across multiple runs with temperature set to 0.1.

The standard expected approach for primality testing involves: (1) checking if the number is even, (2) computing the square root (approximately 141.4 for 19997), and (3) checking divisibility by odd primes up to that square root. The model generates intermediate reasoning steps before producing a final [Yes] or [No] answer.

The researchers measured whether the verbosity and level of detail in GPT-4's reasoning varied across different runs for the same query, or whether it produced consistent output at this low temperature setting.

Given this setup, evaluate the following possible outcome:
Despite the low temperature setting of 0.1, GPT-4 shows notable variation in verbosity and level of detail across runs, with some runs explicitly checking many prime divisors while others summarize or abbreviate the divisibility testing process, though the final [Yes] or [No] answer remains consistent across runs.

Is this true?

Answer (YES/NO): YES